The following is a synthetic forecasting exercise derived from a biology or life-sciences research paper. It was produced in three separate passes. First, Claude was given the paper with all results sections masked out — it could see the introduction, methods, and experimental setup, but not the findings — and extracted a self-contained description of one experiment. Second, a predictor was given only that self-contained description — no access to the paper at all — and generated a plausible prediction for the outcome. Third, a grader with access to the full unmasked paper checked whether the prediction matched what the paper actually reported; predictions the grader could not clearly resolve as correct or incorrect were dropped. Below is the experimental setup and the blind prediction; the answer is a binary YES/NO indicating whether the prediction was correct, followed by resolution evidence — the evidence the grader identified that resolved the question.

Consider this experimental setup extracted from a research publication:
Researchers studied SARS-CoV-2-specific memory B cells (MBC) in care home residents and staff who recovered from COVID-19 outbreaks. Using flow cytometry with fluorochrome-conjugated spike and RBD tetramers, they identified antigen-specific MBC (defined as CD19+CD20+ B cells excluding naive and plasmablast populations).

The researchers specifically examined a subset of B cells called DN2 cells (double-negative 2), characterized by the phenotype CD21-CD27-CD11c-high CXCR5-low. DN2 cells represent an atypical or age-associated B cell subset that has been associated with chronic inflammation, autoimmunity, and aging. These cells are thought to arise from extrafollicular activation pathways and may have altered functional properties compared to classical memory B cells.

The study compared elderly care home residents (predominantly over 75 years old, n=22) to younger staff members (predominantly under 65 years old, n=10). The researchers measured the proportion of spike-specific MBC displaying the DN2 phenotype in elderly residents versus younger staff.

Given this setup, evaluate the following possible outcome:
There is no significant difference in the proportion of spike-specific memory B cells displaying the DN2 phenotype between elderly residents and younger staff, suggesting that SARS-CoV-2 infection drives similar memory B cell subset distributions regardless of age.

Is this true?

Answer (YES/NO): YES